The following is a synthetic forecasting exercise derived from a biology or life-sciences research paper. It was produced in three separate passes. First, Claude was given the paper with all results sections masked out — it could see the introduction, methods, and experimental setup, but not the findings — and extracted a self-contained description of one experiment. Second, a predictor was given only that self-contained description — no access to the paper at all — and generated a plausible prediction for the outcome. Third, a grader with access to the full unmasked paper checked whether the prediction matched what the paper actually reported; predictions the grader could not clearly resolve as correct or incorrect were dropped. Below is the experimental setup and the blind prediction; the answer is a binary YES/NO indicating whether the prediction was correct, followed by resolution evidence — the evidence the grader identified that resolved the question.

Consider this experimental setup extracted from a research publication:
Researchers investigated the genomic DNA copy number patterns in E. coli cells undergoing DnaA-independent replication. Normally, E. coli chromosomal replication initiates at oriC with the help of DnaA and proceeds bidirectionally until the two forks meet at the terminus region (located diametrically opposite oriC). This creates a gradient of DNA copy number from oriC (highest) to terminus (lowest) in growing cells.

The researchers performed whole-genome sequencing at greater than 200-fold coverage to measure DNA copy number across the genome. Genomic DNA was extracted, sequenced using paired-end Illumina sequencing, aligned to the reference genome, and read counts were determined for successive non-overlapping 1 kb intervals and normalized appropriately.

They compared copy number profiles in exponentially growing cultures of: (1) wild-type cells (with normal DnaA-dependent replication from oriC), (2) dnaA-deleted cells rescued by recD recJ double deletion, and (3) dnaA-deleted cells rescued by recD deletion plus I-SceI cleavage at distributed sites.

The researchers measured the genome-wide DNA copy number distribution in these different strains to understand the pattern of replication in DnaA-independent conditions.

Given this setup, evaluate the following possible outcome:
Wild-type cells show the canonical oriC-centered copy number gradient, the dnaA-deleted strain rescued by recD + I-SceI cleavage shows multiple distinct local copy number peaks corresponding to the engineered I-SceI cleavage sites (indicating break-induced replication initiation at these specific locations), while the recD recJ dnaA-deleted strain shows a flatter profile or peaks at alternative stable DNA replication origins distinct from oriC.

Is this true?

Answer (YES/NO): NO